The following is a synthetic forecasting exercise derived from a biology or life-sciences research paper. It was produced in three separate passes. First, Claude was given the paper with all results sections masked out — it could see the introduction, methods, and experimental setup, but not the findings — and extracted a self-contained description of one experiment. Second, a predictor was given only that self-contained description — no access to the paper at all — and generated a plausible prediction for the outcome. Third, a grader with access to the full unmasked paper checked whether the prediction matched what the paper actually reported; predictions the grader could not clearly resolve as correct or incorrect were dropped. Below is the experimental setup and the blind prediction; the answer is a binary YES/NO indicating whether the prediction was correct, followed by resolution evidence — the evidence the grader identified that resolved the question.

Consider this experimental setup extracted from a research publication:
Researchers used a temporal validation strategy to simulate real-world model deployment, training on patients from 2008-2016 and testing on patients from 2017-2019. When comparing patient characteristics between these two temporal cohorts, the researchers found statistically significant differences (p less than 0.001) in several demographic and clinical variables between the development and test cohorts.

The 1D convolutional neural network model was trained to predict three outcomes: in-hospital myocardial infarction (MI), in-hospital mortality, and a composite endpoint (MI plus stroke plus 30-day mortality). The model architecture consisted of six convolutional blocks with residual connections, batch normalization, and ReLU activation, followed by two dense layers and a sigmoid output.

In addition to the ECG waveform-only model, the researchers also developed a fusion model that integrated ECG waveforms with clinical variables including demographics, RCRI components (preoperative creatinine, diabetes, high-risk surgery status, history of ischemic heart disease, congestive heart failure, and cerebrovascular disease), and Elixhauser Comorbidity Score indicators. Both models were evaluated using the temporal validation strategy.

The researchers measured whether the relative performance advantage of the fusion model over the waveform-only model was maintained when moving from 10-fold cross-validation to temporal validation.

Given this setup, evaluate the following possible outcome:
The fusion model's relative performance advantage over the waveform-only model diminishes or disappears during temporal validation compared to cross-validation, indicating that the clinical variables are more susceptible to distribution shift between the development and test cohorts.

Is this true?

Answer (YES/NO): NO